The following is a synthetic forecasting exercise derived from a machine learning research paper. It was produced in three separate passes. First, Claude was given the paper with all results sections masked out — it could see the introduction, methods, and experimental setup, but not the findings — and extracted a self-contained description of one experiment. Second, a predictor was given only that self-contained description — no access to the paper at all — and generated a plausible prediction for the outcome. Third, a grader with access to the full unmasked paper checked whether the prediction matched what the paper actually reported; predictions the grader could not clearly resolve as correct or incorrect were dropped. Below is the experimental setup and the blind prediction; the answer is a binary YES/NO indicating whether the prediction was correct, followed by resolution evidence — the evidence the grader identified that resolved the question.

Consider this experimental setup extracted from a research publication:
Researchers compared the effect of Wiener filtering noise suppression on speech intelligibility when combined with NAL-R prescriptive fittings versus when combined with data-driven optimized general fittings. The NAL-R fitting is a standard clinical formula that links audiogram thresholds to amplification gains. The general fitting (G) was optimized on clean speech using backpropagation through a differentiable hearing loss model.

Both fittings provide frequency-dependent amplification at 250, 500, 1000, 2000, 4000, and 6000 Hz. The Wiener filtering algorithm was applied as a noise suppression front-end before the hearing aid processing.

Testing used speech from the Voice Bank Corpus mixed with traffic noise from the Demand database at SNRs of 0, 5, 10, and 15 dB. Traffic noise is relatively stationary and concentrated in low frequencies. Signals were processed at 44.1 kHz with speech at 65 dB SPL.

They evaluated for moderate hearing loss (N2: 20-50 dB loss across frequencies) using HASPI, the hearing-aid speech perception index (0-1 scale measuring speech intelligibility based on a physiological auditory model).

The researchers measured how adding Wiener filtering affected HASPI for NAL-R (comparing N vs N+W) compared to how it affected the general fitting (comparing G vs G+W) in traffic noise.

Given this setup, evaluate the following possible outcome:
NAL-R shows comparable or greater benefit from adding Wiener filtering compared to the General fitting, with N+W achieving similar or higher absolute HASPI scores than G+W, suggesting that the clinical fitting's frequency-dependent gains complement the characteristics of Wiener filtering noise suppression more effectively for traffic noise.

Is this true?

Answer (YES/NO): NO